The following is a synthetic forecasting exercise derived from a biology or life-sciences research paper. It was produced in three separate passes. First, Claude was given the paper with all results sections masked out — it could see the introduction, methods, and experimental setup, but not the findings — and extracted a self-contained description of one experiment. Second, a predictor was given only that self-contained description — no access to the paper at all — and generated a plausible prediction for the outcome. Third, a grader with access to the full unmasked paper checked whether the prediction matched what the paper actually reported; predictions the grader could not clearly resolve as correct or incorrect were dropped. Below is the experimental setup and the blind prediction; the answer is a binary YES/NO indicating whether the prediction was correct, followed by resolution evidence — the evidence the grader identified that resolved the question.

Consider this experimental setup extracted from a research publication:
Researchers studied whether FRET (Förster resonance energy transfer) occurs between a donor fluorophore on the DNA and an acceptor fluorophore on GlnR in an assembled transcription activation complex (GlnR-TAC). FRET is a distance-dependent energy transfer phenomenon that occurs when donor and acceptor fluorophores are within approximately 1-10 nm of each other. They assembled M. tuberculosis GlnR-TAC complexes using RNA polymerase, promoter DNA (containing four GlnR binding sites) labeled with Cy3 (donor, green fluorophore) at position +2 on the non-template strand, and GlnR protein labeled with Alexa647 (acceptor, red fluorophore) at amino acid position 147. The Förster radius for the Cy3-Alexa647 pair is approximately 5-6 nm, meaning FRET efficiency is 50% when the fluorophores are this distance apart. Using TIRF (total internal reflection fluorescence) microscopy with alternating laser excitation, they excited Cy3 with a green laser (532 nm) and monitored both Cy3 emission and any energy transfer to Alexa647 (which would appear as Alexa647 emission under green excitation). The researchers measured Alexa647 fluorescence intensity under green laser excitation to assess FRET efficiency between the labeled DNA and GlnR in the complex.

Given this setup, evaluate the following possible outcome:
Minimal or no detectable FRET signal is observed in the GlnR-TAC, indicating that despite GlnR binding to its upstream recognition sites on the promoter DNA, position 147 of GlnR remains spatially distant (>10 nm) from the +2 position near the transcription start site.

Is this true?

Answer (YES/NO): YES